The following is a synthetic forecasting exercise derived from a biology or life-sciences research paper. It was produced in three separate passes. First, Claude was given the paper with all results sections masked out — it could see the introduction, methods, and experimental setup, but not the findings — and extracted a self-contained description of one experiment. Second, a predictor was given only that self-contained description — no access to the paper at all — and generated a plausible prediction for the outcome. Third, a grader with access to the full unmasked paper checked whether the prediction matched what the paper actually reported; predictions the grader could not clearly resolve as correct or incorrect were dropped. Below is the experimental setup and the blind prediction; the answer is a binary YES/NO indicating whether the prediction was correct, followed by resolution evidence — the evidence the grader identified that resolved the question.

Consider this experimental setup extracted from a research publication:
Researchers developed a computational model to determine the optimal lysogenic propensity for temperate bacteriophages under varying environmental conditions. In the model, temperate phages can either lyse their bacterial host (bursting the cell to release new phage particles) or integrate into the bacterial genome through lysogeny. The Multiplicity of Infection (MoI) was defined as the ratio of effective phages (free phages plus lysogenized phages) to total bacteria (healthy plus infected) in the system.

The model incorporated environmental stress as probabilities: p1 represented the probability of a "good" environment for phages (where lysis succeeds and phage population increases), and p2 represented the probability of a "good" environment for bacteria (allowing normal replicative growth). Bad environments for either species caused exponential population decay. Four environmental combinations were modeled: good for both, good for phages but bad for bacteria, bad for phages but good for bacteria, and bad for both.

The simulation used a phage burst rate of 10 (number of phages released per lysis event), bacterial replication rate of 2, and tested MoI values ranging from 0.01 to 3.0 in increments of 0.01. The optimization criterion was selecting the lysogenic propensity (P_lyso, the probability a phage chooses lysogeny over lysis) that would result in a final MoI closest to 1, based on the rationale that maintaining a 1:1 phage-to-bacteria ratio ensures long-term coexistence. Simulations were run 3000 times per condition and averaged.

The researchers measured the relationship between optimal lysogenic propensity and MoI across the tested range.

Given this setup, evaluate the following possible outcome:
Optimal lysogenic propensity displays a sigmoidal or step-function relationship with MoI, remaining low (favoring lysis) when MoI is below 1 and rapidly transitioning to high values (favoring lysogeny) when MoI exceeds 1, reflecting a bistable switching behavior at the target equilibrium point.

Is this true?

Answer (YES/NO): NO